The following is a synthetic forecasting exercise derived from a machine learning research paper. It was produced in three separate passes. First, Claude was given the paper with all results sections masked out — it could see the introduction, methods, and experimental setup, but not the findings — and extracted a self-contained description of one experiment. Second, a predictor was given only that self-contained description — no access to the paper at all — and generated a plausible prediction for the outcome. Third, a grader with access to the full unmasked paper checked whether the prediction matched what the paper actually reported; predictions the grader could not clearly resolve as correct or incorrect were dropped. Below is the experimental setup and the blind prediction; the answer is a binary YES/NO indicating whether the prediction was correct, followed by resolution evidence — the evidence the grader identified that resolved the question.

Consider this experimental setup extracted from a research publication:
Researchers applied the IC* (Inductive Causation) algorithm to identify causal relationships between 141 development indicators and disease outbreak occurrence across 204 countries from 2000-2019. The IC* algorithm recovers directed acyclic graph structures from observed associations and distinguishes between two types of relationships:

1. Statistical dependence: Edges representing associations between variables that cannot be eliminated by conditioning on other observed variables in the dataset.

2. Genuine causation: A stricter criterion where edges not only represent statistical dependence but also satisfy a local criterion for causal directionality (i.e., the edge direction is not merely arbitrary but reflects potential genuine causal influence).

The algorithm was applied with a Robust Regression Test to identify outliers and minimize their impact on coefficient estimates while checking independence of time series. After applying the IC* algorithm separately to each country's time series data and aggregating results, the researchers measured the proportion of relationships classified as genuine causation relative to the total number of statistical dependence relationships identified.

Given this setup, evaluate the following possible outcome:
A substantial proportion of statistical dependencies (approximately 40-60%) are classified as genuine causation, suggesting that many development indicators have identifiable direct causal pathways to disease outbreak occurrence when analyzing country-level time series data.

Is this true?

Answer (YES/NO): NO